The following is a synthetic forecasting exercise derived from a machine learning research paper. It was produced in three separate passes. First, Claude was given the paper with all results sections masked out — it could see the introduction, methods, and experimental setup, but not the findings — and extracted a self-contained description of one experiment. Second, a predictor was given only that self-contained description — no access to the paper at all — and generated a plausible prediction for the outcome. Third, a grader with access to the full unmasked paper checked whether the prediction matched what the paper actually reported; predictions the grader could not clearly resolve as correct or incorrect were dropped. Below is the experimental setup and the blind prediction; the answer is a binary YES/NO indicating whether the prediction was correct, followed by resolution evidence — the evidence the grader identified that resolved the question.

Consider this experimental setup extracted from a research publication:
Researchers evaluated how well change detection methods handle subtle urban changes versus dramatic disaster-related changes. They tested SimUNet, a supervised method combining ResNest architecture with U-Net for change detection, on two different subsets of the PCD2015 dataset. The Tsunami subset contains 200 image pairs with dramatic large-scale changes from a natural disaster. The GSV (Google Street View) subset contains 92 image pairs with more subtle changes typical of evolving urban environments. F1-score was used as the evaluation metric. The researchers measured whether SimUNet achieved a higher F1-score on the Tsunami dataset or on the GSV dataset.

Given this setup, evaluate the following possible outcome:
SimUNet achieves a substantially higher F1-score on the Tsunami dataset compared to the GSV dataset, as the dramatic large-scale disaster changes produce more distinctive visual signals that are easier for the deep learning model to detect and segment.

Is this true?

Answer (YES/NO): YES